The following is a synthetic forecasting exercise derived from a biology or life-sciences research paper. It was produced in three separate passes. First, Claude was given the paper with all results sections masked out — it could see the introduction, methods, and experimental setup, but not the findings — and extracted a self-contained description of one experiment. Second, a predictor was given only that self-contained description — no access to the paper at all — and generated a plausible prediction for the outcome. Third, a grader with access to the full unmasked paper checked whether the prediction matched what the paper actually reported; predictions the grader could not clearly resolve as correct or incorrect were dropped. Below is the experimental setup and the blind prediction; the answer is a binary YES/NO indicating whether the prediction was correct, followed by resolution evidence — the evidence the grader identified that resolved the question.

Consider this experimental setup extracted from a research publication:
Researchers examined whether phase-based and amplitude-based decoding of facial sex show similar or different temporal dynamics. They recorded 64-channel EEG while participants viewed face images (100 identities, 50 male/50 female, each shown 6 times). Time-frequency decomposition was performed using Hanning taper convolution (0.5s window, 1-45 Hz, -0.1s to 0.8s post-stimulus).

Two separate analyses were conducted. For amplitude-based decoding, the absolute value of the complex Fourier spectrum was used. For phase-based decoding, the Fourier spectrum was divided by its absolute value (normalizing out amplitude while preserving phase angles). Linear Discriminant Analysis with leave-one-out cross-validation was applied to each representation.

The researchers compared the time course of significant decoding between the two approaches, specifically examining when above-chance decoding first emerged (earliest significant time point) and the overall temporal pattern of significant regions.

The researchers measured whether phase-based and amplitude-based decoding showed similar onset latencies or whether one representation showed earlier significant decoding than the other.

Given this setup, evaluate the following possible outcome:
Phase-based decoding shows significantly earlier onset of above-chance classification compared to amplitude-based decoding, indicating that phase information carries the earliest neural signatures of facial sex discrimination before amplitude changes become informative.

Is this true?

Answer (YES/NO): NO